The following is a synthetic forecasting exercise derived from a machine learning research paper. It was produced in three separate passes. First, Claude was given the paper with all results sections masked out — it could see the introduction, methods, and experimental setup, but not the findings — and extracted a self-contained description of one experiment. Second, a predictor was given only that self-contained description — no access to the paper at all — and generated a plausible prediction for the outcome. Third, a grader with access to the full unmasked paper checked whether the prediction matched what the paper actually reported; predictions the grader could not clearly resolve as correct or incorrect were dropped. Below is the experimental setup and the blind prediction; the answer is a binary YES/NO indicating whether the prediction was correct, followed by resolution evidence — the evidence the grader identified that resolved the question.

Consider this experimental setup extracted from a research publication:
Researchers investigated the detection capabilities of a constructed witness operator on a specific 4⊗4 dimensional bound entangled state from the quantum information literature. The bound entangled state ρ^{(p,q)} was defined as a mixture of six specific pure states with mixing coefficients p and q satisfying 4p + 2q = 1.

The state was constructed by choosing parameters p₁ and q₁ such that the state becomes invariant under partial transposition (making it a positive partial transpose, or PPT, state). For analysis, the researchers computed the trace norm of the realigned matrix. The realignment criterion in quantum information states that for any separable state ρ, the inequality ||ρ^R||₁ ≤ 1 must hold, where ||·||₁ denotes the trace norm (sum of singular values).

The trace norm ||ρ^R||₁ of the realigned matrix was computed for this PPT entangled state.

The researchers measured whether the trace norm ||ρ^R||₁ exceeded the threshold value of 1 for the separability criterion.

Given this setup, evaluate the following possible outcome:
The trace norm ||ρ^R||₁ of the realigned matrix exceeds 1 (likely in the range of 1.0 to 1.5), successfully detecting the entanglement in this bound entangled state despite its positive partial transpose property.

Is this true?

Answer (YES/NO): YES